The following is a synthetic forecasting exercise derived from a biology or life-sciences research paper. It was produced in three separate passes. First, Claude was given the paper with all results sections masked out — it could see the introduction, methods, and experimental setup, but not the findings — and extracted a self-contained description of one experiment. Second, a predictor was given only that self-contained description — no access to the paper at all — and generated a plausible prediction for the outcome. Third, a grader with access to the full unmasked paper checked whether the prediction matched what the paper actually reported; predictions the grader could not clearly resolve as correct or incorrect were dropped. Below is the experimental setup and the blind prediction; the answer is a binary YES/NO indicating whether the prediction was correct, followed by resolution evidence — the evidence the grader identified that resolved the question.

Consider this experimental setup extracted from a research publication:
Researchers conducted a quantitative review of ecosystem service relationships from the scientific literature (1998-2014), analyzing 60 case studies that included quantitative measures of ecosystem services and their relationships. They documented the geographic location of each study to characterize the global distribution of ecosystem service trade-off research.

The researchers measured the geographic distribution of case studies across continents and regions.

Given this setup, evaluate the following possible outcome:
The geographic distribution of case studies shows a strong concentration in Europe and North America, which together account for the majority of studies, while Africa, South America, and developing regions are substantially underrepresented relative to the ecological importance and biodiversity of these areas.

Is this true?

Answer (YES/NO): YES